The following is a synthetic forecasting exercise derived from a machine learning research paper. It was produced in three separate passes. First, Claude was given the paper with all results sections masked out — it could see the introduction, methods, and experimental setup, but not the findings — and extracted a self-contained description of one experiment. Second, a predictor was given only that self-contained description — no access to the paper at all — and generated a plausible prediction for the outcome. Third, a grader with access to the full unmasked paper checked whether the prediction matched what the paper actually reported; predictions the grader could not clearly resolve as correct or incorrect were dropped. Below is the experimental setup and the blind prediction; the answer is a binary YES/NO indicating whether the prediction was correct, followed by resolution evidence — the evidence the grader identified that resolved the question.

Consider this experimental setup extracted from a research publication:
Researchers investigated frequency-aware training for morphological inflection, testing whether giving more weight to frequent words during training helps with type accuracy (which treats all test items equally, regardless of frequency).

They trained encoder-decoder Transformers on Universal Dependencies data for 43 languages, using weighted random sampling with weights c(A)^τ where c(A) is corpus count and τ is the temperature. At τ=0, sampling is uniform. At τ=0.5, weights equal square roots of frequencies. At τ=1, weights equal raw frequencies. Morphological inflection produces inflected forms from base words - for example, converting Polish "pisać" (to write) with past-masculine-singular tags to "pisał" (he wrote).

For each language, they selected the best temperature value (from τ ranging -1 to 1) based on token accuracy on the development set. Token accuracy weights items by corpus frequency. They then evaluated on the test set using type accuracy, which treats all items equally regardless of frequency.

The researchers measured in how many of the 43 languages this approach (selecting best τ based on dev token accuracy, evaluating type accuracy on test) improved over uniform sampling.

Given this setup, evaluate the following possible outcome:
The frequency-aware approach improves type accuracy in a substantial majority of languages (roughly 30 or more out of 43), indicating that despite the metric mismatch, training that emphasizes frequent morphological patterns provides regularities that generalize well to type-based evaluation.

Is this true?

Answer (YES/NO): YES